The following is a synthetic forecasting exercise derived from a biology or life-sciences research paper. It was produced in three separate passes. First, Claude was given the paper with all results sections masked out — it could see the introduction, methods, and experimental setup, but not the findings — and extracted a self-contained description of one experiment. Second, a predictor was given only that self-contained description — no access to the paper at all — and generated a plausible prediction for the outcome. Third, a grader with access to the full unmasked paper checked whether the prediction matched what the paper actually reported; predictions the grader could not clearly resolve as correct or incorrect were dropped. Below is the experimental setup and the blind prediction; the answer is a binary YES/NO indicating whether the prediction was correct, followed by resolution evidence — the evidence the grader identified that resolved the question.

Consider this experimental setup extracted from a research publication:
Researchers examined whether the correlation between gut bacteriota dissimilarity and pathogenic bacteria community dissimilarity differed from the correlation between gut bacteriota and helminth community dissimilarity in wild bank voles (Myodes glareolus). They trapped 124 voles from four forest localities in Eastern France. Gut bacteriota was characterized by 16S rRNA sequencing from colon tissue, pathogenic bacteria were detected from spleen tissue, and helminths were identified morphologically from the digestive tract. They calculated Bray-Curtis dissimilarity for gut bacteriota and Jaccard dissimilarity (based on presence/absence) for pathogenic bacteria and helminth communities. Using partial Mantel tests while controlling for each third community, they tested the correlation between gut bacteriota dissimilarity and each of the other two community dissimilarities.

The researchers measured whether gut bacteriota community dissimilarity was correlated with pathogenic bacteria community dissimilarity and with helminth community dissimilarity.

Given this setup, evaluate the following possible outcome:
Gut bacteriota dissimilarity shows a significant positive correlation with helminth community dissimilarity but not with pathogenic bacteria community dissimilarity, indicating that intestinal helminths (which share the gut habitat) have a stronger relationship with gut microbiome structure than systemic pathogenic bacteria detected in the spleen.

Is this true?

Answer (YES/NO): YES